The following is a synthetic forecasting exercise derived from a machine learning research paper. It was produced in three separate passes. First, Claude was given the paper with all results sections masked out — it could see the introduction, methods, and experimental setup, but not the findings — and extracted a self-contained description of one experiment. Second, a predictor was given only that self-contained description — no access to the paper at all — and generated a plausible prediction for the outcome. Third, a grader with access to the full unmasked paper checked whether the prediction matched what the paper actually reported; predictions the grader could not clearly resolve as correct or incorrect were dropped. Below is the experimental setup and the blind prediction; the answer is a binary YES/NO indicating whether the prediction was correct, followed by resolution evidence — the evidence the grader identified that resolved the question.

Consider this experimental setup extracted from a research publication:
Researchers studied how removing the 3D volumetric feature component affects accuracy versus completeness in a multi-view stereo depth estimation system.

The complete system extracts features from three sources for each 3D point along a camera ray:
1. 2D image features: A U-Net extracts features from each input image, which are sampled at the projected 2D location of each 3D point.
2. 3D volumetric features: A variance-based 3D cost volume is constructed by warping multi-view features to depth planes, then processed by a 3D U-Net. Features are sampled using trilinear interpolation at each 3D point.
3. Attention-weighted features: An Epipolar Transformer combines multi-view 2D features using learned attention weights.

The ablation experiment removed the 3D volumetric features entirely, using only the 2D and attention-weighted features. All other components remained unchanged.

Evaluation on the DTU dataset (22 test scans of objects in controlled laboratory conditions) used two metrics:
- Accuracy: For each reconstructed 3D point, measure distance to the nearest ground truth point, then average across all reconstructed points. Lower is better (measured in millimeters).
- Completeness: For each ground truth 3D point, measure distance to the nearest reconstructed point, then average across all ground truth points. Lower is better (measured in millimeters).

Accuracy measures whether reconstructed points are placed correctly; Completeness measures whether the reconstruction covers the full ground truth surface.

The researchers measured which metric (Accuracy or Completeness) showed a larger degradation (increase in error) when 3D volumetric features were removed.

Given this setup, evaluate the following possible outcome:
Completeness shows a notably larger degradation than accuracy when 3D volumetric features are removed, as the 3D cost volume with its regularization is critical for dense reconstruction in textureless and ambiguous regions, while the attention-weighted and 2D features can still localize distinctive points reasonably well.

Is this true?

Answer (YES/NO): NO